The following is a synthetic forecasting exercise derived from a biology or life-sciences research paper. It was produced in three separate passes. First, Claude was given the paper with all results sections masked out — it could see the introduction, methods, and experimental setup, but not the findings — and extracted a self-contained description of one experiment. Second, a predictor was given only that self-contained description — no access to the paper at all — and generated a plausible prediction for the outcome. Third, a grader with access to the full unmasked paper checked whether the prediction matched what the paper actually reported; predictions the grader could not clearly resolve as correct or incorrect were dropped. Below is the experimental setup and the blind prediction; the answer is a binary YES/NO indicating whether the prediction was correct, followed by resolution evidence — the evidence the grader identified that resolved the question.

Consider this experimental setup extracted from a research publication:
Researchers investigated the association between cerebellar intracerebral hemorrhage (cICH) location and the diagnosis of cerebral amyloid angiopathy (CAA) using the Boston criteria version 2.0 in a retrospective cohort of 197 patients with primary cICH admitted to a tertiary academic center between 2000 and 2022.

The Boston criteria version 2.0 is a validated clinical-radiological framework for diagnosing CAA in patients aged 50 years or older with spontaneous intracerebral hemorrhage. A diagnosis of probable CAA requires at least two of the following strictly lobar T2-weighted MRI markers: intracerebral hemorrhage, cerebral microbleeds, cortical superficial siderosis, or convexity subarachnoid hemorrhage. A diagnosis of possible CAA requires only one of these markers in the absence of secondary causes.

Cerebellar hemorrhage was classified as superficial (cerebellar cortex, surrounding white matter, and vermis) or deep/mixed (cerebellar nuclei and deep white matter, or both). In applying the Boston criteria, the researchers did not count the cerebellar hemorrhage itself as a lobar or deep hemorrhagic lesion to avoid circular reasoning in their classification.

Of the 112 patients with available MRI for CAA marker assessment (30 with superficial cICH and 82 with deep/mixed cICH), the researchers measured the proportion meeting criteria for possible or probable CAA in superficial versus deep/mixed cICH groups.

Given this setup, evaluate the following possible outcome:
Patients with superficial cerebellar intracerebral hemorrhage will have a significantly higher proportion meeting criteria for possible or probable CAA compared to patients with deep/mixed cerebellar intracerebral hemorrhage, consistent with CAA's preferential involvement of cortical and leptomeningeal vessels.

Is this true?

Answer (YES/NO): YES